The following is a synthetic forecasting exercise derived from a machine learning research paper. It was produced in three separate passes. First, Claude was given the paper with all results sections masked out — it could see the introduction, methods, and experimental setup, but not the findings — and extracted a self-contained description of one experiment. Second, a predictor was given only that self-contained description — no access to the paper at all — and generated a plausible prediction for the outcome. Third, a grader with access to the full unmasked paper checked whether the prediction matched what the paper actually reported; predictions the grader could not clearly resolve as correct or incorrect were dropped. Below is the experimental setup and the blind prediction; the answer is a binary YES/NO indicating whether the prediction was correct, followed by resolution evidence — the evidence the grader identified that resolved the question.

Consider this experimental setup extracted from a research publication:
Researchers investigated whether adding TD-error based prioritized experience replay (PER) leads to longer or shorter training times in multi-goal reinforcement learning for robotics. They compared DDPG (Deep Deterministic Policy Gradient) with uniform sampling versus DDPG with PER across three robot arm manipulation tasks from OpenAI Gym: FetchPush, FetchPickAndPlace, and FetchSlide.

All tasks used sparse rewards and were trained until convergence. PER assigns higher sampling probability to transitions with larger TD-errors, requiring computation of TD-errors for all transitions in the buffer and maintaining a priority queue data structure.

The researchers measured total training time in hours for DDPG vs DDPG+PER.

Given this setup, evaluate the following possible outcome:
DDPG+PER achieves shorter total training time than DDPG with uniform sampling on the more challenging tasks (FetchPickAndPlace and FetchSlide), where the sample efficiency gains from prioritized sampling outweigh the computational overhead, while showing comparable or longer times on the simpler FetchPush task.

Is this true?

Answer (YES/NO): NO